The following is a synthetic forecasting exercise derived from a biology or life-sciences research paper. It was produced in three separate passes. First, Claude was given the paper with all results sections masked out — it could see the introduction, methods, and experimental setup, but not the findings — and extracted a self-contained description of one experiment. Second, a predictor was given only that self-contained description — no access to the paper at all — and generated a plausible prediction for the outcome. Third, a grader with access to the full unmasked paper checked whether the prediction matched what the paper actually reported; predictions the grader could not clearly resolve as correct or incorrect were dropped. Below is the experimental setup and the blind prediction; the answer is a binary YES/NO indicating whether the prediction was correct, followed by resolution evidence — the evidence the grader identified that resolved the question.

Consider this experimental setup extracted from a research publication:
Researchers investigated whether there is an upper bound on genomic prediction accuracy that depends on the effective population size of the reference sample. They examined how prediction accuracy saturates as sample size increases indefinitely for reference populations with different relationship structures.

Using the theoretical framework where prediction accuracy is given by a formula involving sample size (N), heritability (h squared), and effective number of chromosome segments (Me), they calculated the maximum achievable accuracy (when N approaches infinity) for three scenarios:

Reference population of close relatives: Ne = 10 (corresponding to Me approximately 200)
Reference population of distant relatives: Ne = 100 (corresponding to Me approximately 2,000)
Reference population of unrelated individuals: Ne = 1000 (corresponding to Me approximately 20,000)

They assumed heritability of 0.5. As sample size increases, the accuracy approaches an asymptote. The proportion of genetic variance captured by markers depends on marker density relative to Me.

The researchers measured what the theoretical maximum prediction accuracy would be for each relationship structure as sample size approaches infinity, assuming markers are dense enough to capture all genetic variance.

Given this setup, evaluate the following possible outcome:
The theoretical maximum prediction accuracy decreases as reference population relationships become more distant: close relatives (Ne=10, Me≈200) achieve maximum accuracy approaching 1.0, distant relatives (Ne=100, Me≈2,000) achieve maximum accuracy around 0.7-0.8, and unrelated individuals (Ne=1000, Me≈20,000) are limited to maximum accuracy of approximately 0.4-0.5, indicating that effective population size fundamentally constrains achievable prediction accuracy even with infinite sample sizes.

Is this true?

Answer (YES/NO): NO